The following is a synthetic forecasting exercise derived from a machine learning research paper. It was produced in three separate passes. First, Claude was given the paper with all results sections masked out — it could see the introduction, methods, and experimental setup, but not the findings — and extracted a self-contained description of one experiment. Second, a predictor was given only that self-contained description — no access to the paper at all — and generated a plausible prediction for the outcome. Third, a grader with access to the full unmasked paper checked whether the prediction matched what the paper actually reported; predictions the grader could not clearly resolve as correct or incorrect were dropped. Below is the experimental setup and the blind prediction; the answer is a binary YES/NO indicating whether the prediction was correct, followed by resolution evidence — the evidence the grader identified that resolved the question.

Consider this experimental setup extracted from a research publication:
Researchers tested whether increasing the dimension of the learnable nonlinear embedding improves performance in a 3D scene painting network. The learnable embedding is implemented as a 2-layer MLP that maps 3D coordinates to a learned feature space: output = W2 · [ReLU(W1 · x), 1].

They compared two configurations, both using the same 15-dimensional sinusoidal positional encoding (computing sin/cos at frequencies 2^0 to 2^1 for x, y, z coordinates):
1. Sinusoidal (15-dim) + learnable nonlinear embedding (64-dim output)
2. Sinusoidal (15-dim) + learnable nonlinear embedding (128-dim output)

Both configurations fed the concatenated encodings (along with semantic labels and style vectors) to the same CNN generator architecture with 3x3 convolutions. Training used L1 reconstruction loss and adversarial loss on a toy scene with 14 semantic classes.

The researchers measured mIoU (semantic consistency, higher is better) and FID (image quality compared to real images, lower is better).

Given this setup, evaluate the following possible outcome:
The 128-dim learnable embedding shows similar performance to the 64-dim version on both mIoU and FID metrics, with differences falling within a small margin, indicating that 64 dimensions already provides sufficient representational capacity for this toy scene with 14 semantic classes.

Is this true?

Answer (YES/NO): NO